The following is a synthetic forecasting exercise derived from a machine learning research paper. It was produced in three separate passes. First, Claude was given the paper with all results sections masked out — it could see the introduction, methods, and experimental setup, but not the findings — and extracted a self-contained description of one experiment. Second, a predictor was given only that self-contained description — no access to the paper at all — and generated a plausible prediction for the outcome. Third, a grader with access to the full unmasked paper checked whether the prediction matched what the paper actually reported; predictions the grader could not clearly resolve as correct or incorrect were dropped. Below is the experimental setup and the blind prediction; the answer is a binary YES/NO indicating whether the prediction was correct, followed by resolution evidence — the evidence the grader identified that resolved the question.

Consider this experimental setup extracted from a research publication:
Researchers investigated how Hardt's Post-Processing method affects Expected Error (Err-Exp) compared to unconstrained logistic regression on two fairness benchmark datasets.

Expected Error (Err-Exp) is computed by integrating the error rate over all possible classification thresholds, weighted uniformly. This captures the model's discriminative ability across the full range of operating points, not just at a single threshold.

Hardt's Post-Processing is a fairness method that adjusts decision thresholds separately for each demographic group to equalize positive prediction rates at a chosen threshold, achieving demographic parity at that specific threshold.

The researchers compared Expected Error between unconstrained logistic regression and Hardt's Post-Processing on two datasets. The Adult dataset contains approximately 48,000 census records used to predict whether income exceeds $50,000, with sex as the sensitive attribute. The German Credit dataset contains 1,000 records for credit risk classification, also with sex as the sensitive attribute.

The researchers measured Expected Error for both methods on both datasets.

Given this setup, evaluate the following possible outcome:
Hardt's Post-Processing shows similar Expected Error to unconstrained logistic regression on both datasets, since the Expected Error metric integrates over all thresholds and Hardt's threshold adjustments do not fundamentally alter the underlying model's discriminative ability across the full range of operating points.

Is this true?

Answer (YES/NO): NO